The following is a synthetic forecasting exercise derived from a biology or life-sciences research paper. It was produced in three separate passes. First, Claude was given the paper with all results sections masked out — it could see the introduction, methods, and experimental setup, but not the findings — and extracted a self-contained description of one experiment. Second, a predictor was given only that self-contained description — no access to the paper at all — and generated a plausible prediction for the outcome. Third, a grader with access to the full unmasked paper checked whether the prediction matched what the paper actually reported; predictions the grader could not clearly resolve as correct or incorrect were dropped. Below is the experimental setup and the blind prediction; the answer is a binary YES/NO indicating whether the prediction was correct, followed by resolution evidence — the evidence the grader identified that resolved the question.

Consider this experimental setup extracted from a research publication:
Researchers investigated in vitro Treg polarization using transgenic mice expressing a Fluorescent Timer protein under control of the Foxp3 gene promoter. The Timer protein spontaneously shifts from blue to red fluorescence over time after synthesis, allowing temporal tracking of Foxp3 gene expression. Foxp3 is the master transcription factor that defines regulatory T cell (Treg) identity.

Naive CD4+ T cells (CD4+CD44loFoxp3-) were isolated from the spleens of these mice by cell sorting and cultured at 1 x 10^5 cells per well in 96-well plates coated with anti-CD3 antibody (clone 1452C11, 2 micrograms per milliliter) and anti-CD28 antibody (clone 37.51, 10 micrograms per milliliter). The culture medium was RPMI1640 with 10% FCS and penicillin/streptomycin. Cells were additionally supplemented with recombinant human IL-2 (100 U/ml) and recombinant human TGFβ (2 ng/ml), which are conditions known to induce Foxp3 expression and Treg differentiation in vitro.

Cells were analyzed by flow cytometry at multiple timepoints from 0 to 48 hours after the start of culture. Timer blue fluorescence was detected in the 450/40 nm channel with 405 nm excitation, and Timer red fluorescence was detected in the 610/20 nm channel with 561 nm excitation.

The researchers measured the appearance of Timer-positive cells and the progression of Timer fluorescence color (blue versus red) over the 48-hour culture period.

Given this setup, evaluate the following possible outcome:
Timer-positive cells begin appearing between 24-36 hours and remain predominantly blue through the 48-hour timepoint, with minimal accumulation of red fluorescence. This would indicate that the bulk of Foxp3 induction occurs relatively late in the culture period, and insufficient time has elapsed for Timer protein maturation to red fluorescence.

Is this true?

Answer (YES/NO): NO